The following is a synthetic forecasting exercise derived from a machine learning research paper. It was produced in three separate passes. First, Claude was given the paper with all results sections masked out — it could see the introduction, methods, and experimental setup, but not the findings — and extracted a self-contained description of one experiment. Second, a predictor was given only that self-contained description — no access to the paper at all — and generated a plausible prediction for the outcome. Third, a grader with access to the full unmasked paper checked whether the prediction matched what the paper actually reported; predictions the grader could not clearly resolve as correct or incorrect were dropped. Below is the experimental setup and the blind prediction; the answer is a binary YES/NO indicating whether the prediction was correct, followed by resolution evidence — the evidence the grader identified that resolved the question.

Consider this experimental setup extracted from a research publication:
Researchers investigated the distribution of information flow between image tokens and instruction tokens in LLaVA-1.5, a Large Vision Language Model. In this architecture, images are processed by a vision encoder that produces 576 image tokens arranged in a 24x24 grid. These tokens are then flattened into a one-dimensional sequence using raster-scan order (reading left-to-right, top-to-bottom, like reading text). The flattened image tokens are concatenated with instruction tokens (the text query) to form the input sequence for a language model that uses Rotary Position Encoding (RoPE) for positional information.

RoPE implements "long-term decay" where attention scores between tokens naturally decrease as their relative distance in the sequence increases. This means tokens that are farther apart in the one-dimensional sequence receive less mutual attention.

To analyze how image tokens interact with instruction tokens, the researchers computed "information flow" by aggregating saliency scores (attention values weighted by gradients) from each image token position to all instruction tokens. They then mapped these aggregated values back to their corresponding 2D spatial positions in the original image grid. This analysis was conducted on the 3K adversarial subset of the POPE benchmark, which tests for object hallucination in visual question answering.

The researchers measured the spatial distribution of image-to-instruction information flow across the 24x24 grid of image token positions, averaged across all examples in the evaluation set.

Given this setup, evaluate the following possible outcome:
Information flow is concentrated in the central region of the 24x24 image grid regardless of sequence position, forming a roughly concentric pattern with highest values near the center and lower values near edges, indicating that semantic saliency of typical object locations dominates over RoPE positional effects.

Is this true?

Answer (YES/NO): NO